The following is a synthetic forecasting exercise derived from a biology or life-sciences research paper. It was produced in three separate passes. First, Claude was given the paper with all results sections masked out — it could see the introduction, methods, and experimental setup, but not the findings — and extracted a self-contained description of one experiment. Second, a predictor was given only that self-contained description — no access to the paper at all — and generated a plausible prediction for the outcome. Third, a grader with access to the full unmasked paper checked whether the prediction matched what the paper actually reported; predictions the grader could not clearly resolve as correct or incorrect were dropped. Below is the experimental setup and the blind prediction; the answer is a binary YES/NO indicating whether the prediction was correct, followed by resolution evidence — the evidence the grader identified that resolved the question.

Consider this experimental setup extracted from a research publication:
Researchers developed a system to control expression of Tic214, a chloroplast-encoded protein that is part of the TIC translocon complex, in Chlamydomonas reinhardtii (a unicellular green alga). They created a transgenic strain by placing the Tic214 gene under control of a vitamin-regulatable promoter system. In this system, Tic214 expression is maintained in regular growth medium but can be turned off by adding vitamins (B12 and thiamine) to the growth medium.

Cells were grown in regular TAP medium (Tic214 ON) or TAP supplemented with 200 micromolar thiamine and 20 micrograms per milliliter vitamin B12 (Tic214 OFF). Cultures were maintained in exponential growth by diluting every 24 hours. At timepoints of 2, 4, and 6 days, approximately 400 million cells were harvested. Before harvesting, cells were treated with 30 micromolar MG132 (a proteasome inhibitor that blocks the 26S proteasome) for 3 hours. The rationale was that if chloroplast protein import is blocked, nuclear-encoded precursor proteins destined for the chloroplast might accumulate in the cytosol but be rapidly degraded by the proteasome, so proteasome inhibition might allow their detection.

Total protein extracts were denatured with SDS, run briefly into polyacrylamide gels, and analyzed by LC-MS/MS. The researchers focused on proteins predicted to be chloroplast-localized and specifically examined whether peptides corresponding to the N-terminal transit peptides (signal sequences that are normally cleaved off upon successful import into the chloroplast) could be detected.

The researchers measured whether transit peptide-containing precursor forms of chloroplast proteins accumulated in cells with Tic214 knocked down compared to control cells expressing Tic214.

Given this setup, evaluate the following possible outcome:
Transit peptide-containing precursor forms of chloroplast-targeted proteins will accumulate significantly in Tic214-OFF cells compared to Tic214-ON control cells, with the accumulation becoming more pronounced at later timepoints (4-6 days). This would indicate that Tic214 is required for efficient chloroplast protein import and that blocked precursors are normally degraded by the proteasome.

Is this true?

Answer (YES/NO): NO